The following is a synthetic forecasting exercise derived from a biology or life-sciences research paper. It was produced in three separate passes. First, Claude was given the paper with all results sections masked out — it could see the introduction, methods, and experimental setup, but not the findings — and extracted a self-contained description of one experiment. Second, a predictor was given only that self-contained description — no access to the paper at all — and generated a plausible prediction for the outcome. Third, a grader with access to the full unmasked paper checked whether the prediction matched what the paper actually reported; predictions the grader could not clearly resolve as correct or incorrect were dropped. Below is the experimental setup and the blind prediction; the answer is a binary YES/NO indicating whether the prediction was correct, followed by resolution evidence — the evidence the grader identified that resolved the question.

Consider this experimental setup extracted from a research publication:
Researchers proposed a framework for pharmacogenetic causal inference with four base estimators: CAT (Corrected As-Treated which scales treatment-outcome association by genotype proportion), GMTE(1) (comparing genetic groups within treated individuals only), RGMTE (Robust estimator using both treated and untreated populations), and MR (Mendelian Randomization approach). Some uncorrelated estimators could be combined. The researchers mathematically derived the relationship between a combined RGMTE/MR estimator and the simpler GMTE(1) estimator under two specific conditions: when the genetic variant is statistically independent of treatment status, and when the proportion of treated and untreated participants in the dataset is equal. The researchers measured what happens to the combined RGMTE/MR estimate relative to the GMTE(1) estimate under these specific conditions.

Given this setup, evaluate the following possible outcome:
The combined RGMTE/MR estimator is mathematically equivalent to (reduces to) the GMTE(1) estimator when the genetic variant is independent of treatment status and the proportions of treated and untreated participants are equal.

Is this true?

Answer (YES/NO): YES